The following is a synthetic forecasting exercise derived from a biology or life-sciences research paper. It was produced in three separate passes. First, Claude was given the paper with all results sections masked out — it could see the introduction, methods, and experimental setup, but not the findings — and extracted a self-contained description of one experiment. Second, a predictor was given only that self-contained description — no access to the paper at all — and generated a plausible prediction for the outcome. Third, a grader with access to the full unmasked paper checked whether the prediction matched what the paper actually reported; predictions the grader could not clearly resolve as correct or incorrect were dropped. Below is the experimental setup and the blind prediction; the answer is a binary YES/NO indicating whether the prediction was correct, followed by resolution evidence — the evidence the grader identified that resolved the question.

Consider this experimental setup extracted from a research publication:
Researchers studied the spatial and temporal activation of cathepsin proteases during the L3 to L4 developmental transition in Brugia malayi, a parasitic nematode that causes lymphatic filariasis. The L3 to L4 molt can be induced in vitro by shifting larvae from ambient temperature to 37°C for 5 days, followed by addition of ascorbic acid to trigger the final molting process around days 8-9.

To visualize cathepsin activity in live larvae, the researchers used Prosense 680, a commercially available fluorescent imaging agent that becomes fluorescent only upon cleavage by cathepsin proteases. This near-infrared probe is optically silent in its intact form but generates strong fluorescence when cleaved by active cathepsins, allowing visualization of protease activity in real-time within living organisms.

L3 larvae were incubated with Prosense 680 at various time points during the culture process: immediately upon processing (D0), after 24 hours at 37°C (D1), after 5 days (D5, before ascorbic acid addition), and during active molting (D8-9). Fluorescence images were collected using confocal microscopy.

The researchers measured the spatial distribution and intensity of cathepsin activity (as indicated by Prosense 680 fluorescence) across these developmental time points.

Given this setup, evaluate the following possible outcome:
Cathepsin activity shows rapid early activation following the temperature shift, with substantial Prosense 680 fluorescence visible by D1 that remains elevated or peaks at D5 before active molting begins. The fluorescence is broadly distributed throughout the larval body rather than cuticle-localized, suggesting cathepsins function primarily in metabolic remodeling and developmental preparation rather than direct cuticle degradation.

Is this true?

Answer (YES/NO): NO